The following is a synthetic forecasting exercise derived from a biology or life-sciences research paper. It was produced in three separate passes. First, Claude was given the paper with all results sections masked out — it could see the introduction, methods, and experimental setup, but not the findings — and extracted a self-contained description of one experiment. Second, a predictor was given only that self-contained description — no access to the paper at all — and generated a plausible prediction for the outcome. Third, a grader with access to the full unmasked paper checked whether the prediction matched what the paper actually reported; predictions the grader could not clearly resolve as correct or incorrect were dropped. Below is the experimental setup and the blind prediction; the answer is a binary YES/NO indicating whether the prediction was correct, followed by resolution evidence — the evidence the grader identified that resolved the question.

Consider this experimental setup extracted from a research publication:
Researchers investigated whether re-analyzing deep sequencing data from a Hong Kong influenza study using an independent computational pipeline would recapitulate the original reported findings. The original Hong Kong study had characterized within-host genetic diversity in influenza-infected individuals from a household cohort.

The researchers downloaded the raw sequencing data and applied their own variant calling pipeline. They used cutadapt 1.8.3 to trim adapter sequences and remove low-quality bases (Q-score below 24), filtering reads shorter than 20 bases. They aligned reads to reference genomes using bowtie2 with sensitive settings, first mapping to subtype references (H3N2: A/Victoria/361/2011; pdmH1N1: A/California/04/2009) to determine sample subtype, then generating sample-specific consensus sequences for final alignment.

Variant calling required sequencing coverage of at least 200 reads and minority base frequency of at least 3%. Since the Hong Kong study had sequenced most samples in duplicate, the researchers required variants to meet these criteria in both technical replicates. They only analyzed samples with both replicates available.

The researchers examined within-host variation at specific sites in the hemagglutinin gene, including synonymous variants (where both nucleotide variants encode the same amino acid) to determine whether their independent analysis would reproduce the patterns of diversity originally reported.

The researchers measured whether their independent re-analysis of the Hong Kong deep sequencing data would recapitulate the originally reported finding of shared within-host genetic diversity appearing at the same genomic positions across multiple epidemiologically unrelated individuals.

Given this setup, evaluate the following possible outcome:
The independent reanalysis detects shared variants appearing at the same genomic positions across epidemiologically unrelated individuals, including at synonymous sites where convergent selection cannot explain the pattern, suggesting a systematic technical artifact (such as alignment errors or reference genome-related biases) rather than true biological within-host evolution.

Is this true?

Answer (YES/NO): NO